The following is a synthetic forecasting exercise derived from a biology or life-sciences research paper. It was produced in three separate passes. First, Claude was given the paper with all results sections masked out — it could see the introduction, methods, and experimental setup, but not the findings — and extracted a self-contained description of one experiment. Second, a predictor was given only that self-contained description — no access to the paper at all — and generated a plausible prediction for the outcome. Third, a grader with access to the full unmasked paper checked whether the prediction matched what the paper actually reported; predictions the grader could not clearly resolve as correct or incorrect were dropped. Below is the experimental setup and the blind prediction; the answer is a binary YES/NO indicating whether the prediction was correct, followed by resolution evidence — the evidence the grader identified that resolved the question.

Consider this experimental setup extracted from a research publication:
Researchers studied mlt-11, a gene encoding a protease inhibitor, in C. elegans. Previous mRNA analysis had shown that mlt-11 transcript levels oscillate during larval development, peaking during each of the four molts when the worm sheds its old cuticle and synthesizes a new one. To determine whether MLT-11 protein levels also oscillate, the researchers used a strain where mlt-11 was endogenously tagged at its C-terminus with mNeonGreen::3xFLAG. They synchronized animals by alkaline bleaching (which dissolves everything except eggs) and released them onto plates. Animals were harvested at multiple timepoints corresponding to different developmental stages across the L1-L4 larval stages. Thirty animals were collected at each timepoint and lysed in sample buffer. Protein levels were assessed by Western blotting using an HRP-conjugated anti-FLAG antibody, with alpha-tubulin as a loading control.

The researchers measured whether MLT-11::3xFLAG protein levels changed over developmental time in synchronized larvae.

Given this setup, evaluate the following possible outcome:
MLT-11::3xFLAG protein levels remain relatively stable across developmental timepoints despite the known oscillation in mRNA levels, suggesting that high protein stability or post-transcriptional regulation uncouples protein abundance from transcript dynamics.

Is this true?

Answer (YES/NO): NO